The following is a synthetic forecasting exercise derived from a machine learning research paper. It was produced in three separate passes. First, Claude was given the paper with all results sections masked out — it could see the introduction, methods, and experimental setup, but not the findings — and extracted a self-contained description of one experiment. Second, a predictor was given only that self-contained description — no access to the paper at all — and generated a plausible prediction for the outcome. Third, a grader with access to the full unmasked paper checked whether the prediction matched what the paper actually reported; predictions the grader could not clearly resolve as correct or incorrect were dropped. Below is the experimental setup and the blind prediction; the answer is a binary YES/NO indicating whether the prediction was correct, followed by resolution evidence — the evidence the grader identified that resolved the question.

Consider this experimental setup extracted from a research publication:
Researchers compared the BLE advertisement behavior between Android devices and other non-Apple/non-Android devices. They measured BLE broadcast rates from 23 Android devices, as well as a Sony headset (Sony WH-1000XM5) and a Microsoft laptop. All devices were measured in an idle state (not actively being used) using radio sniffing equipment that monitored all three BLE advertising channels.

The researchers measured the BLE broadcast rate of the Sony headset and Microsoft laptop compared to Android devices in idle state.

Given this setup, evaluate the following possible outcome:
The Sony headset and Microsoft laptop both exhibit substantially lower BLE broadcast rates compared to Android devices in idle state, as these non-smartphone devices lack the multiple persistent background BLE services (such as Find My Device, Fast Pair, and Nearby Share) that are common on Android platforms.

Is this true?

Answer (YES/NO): NO